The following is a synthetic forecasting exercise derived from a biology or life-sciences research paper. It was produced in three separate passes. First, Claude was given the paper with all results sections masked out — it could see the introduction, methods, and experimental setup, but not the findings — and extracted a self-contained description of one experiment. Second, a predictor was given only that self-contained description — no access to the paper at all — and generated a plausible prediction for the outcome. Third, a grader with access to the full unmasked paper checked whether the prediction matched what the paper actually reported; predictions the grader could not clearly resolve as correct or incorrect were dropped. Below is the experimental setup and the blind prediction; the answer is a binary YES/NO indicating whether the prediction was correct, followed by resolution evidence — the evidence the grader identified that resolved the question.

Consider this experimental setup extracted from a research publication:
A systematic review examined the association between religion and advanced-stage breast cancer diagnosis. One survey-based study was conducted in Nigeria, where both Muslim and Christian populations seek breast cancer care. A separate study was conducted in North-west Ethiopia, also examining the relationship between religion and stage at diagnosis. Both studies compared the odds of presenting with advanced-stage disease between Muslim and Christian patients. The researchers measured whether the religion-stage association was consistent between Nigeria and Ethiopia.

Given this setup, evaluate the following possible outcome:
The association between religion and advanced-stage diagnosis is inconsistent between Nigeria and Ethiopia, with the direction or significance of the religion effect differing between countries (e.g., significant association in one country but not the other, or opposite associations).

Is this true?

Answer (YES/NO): YES